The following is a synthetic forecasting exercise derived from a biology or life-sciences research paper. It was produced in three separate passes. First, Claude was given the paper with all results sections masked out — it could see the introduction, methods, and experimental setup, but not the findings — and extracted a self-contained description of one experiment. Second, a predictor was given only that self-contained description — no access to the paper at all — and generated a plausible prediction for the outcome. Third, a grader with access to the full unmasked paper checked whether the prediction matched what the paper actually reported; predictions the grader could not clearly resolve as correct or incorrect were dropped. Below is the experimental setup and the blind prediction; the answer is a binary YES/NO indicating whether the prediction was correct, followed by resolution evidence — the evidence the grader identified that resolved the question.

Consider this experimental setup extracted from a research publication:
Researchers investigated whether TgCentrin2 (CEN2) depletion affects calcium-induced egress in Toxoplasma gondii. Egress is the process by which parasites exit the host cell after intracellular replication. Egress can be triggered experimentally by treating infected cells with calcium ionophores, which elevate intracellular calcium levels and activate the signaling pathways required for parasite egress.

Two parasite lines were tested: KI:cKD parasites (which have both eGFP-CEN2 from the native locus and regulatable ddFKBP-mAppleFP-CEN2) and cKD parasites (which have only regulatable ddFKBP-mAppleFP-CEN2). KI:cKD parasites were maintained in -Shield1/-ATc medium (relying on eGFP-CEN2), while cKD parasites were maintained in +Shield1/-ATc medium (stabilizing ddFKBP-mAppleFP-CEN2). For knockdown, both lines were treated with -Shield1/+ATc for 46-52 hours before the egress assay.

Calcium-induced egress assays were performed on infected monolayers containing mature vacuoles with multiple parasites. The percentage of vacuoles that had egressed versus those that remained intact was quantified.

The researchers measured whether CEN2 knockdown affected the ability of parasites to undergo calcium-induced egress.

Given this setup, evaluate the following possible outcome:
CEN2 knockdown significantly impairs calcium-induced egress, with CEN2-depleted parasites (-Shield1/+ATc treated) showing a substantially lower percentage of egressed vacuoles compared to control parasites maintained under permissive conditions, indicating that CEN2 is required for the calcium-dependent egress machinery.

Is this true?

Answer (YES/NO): NO